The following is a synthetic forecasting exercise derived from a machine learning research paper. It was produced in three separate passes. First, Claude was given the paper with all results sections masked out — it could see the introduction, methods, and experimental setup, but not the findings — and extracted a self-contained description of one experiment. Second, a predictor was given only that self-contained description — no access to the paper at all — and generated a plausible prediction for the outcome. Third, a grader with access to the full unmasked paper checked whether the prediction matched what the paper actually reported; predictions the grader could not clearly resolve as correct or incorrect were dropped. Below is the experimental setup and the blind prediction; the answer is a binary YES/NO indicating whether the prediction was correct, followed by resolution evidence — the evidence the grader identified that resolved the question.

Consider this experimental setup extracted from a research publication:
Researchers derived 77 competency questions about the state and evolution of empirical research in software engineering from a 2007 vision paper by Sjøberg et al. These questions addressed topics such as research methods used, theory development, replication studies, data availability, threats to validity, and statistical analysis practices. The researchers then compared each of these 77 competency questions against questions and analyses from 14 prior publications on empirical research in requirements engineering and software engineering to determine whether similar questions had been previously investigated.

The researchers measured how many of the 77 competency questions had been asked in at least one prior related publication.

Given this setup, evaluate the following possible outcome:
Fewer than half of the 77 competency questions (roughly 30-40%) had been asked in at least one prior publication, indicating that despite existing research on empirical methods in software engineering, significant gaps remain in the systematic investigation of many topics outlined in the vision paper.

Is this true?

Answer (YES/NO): NO